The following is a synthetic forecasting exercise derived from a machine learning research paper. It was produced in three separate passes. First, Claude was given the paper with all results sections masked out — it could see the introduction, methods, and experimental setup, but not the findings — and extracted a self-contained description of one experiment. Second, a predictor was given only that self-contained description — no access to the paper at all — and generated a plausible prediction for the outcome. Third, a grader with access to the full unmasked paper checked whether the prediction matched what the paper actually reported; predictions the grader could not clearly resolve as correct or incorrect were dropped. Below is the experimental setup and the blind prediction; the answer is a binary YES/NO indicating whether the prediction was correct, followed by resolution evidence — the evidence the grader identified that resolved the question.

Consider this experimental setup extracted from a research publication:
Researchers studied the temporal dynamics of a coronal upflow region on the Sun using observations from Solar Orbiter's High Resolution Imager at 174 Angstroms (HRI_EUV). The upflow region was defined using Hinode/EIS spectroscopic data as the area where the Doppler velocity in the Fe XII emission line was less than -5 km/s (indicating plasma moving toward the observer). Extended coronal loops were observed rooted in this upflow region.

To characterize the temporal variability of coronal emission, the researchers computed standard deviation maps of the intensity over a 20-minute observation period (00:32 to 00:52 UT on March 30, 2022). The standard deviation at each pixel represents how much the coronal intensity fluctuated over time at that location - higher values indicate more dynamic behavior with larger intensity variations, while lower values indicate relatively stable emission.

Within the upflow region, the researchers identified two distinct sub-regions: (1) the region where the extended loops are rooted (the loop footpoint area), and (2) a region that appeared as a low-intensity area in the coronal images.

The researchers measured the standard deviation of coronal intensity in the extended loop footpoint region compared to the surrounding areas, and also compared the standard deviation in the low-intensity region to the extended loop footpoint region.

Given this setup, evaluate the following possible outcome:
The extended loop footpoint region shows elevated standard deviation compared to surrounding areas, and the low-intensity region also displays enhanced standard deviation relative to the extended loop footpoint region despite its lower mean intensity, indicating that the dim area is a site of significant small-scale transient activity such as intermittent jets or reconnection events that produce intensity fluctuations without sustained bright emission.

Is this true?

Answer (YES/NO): NO